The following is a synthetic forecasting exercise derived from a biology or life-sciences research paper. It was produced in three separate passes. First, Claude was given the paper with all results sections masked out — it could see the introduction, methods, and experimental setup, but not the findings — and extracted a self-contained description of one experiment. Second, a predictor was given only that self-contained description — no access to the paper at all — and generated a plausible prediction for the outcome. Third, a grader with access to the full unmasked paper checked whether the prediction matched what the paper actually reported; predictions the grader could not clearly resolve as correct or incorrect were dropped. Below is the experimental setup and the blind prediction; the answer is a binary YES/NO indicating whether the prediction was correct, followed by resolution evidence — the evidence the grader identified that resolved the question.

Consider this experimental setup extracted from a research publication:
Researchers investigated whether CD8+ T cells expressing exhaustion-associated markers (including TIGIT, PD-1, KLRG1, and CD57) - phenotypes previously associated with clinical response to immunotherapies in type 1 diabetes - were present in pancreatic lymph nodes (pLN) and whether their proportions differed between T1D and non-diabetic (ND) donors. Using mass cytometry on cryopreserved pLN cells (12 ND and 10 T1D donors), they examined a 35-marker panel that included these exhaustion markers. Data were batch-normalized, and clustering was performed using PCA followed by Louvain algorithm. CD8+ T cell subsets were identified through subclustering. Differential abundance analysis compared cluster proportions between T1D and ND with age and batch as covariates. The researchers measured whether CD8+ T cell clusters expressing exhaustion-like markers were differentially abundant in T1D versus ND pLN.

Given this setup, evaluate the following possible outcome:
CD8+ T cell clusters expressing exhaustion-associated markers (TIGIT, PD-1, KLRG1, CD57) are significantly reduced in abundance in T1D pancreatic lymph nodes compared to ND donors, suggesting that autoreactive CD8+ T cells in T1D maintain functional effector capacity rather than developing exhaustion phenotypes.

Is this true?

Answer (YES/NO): NO